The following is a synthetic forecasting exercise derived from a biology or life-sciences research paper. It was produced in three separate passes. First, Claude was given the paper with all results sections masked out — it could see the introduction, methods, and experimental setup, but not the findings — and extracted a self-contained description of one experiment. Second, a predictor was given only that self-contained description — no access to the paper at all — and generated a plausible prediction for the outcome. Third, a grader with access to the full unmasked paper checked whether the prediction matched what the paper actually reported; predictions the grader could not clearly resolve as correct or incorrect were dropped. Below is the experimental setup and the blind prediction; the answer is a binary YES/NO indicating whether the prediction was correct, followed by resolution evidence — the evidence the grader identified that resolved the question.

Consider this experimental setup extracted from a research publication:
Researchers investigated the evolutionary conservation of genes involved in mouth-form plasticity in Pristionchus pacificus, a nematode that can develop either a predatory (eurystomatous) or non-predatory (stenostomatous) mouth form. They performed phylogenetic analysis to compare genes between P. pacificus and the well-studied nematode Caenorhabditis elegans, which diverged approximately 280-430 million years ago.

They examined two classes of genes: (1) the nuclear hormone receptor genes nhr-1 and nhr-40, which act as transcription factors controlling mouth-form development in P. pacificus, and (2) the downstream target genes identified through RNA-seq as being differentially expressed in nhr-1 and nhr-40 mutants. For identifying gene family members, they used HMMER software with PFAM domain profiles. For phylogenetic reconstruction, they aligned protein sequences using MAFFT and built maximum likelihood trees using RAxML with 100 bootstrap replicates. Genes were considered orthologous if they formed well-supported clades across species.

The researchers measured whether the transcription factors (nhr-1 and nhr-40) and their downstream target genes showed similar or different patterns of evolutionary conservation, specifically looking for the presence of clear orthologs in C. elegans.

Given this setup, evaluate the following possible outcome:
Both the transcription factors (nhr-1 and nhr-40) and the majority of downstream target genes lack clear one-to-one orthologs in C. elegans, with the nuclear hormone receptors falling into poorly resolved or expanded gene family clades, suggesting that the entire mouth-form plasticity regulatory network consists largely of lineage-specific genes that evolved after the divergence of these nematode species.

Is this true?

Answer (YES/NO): NO